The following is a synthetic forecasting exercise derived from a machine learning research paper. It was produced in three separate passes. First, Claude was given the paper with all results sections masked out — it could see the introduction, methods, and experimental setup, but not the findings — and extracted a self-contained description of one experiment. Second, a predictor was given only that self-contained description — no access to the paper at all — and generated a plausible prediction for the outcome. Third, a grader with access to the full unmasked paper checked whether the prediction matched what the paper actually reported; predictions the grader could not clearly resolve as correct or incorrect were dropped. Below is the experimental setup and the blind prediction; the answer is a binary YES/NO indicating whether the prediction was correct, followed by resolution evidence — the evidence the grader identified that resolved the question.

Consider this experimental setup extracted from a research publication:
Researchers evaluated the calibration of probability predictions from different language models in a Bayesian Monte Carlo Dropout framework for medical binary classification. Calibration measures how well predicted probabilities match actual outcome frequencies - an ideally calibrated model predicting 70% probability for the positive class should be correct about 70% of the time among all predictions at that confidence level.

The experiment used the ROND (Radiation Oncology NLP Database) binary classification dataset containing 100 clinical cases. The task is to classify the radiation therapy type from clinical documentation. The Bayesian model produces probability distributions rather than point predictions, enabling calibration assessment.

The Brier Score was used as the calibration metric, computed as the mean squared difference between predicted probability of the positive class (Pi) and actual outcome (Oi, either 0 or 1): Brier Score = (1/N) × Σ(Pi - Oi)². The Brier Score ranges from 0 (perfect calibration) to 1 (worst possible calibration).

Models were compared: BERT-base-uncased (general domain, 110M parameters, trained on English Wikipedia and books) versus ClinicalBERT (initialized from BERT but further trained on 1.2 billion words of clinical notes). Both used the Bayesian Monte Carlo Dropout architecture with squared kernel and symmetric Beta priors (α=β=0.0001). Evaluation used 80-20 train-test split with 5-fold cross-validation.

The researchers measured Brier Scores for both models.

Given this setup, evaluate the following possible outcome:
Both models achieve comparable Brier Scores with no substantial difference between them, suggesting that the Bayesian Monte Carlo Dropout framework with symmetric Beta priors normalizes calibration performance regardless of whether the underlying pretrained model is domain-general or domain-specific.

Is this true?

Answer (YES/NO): NO